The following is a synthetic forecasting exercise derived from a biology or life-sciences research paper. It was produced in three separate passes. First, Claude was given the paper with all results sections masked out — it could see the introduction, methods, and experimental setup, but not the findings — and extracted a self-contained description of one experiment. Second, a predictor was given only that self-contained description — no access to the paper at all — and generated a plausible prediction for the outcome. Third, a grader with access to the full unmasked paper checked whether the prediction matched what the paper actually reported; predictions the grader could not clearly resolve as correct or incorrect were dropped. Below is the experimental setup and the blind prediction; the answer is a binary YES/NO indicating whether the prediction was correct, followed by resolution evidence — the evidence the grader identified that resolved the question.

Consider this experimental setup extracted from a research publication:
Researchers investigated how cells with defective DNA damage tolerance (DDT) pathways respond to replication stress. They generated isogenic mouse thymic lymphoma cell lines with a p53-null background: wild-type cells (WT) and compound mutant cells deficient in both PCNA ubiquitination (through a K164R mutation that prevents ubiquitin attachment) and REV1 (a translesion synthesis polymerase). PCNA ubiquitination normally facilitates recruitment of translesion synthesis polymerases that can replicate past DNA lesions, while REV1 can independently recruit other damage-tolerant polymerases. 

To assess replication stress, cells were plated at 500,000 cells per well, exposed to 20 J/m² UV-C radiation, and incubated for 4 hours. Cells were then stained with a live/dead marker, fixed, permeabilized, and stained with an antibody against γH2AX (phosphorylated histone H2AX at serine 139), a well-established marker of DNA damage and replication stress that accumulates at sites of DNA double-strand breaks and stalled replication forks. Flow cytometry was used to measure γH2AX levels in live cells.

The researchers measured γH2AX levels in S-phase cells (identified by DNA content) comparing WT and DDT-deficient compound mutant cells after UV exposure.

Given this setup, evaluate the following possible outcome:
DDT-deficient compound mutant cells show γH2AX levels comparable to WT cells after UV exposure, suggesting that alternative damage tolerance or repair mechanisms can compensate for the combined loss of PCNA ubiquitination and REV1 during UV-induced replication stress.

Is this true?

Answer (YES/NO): NO